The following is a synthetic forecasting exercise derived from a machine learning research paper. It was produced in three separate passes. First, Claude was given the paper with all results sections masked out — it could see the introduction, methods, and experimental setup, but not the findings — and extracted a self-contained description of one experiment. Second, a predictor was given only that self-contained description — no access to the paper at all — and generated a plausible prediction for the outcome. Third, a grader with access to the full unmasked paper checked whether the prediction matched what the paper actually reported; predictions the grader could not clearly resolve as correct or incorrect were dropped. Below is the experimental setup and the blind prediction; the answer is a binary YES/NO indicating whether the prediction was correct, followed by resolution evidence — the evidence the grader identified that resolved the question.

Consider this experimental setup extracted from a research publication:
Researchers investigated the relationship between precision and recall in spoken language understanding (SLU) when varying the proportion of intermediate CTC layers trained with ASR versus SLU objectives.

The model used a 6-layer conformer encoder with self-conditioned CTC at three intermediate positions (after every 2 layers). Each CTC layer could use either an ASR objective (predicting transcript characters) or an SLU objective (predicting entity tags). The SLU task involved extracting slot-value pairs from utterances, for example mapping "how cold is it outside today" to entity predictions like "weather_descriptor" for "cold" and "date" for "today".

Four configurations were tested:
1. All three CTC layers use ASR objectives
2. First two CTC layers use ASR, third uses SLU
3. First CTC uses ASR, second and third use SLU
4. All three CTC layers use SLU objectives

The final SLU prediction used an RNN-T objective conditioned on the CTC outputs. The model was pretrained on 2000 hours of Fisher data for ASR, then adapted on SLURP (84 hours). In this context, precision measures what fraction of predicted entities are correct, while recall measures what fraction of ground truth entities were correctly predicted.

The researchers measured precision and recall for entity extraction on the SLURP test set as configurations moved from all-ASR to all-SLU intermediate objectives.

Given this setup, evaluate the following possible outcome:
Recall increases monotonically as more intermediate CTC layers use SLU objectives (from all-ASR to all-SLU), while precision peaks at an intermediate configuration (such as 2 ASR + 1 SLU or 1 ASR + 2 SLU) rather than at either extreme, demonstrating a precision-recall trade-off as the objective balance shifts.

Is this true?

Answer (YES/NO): NO